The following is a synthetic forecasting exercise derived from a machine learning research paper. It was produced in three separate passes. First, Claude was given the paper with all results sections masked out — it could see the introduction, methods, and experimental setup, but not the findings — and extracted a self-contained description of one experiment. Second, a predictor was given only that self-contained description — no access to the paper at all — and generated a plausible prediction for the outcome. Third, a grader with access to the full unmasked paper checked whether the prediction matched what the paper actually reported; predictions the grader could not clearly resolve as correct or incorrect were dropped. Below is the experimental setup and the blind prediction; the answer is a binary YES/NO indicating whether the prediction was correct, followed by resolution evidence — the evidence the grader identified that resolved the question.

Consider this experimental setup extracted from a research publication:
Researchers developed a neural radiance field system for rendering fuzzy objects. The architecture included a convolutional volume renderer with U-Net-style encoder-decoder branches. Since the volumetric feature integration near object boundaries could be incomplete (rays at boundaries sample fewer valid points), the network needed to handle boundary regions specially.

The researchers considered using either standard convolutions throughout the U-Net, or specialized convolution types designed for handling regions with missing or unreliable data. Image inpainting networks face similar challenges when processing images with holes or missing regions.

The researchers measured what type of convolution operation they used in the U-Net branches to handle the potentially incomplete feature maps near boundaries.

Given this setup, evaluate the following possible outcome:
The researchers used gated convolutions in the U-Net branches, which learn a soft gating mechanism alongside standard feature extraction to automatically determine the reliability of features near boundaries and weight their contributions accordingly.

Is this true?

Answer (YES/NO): YES